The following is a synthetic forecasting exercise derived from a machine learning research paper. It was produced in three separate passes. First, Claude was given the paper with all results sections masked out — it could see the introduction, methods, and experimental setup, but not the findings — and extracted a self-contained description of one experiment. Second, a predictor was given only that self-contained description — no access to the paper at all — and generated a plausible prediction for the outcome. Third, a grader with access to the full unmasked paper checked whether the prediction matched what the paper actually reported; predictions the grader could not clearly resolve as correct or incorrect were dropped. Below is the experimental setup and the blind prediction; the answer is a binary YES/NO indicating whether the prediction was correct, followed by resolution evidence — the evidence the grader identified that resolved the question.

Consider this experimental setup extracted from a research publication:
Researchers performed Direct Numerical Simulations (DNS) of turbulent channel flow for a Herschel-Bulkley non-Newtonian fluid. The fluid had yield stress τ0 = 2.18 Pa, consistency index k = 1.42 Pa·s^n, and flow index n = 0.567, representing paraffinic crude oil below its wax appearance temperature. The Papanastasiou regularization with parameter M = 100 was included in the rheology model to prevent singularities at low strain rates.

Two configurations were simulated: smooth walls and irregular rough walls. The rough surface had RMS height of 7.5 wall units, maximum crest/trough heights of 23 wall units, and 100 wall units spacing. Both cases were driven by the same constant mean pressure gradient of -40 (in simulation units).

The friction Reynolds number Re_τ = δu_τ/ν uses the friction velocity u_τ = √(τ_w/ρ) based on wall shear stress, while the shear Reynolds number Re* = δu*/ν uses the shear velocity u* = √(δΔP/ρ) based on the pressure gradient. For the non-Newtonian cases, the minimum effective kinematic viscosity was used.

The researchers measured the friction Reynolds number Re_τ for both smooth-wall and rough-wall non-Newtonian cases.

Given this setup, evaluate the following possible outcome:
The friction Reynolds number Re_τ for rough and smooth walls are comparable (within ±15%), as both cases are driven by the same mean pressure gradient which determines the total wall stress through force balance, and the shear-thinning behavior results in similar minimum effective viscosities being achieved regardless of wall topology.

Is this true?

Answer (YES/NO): NO